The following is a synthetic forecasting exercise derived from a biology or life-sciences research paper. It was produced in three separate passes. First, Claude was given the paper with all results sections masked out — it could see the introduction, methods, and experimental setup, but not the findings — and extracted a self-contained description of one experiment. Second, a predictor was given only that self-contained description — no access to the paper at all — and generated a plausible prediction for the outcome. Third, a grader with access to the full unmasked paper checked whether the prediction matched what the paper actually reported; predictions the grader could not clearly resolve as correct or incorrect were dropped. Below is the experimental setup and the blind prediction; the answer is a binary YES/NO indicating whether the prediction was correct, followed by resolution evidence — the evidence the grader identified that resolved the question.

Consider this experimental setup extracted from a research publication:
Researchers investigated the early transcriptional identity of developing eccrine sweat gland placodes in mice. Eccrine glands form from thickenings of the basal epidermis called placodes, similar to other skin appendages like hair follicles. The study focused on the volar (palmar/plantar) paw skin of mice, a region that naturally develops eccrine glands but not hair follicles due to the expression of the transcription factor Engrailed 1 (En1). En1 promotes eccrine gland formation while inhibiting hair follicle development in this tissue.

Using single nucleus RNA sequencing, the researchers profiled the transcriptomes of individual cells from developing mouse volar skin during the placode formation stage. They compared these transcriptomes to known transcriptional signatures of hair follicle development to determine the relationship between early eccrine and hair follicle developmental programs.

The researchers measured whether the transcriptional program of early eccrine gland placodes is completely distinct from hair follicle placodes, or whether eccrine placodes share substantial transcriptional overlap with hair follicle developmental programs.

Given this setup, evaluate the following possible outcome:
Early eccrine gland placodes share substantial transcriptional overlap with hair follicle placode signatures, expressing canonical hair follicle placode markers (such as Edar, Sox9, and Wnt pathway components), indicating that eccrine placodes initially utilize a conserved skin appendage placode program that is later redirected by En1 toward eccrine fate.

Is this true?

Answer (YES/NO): YES